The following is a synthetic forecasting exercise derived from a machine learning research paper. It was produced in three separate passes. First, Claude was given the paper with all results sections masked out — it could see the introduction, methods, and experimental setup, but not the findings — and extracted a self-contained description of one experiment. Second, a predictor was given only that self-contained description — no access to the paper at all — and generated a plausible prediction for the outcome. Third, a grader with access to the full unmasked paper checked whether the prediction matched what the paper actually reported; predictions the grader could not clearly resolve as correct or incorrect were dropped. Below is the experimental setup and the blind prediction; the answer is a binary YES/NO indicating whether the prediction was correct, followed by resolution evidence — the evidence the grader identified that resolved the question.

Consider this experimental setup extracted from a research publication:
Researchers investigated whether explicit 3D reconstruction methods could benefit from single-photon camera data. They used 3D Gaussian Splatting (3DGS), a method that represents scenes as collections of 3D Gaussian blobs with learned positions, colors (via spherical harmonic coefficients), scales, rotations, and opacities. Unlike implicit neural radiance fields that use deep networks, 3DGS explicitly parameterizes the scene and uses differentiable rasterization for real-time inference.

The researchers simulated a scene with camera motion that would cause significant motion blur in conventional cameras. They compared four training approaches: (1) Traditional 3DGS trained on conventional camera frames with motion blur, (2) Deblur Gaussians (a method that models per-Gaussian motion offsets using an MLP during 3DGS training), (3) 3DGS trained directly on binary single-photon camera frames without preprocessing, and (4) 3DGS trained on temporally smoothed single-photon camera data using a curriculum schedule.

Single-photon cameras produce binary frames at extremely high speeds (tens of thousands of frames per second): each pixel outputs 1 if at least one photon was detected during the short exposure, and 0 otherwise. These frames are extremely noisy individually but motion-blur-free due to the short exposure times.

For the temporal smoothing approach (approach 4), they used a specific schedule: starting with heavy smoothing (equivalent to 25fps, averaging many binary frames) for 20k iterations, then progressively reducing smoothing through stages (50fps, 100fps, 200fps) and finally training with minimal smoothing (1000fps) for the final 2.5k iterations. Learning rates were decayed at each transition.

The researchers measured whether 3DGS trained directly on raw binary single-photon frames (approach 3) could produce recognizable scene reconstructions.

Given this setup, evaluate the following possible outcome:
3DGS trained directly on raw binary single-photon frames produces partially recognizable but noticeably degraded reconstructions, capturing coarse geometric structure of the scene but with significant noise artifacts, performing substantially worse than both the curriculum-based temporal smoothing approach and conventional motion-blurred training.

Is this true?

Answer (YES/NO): NO